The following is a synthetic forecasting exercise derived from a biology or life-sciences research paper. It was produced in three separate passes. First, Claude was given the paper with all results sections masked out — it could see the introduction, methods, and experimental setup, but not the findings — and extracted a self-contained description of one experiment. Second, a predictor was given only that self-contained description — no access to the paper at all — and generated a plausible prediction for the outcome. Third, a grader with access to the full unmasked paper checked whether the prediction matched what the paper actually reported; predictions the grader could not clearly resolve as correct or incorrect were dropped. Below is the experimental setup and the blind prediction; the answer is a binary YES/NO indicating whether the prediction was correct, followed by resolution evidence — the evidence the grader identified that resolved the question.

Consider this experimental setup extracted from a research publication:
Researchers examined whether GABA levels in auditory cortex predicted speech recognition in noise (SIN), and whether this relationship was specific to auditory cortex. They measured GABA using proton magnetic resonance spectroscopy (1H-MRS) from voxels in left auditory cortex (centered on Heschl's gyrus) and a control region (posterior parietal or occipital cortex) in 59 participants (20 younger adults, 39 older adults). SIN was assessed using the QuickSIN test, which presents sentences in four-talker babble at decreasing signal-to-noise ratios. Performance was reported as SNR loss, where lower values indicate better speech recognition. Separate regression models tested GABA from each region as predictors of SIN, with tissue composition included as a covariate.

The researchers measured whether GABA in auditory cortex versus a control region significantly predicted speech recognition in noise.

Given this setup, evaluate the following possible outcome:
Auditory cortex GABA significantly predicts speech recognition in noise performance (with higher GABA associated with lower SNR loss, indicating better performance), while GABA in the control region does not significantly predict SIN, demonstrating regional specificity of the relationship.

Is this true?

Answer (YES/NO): YES